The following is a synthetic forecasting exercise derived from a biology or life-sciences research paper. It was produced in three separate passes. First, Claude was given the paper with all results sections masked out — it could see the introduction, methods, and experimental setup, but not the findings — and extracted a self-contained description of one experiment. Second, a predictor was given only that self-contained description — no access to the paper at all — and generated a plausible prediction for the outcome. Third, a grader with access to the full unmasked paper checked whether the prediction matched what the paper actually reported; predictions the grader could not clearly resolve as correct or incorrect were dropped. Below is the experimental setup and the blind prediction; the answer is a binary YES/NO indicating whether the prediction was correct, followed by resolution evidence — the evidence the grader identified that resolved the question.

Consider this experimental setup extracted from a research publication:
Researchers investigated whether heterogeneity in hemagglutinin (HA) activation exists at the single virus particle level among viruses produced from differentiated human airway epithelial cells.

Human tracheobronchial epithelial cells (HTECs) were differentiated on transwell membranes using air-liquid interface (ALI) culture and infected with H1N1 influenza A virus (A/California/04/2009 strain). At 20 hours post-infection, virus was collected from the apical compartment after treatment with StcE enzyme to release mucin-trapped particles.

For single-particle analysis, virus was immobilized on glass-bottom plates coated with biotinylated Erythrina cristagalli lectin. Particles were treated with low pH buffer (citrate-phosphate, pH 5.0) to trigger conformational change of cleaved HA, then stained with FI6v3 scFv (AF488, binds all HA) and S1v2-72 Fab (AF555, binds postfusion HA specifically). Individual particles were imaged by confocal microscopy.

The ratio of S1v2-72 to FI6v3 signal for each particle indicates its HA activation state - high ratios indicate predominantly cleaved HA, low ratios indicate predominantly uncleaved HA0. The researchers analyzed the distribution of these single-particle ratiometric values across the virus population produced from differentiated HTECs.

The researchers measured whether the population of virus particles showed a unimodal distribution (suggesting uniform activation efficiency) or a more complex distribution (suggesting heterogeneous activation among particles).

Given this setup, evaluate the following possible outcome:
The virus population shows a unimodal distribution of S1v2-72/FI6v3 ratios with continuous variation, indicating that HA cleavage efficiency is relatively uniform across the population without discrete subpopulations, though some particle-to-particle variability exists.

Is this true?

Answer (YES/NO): NO